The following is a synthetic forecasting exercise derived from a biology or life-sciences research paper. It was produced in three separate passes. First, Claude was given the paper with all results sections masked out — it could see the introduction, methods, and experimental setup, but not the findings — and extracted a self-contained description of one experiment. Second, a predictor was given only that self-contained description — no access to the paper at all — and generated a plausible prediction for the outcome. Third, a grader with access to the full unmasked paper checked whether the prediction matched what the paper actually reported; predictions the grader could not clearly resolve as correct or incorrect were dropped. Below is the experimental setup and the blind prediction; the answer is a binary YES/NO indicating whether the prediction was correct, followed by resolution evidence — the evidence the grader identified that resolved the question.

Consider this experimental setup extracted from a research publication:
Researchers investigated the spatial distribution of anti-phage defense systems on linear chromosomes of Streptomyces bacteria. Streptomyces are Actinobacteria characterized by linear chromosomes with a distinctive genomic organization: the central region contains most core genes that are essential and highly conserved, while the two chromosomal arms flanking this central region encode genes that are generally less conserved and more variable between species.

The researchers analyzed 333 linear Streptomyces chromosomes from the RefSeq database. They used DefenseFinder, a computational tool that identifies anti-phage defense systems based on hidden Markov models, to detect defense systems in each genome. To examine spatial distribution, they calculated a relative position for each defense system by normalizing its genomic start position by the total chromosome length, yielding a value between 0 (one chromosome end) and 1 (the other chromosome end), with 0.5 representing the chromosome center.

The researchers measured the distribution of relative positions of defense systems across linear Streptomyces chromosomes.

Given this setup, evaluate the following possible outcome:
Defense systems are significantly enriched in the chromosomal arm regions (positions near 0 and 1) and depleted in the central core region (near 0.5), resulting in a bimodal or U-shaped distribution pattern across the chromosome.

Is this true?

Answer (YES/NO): NO